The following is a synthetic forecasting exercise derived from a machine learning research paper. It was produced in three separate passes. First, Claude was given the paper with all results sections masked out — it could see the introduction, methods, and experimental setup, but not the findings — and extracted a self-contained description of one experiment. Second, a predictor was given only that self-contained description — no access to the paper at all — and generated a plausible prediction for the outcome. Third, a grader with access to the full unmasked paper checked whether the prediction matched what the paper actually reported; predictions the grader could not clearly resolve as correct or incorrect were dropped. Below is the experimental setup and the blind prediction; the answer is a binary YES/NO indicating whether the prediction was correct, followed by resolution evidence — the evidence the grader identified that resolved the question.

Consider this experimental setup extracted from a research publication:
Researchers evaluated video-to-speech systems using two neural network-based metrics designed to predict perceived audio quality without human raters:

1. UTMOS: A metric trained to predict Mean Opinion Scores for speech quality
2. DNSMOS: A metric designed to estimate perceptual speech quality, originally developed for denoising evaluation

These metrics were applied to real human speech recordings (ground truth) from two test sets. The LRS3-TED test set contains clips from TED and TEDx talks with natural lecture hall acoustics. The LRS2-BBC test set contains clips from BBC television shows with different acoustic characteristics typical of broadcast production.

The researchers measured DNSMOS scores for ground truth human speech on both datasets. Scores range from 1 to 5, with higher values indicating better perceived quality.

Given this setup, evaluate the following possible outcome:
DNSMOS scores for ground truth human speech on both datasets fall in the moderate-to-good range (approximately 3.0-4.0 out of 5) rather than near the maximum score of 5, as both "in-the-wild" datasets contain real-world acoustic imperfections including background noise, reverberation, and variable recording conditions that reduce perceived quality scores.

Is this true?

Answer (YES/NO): NO